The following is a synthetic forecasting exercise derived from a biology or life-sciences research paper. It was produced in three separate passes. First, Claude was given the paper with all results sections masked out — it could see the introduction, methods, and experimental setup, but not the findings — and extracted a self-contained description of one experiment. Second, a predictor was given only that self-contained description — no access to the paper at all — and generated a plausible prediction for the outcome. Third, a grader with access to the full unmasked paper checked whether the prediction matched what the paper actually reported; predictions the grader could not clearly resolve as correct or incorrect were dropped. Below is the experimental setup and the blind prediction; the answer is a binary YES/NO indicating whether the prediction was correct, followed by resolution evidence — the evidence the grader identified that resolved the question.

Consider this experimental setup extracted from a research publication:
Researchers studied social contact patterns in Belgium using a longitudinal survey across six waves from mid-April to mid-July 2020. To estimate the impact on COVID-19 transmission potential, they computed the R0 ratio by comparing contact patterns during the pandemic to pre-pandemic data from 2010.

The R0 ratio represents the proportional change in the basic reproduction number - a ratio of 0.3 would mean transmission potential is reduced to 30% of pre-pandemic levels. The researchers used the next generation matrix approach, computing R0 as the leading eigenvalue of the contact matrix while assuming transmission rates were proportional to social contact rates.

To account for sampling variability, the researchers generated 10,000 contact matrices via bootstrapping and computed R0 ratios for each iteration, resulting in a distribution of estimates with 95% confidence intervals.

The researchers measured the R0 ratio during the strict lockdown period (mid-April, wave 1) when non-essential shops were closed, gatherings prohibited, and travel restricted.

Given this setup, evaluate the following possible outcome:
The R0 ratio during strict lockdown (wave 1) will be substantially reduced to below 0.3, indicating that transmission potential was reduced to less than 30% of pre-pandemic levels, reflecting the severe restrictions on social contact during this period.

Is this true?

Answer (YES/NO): YES